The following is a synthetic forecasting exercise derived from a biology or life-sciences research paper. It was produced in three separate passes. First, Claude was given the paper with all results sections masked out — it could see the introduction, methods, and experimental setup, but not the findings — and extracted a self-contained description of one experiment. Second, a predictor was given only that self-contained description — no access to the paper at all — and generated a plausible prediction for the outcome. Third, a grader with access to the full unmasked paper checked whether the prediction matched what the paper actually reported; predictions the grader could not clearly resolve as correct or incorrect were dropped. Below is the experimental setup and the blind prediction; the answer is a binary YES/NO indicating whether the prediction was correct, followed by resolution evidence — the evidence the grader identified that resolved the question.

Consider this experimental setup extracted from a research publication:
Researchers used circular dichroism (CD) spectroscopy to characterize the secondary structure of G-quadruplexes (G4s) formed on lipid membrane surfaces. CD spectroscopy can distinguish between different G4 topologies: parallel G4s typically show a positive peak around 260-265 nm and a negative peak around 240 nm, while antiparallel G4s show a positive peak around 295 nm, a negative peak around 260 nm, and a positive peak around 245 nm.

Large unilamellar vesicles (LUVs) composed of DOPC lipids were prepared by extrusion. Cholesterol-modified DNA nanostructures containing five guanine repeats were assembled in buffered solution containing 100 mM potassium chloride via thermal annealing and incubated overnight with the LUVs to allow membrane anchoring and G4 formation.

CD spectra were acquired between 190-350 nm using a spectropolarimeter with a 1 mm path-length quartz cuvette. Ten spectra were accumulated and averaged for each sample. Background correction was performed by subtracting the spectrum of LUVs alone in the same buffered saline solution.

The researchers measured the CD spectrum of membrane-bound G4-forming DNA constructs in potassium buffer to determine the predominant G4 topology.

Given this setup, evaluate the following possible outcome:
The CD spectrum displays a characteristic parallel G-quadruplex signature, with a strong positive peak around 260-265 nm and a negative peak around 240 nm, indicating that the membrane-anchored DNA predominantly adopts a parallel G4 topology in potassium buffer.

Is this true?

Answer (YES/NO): YES